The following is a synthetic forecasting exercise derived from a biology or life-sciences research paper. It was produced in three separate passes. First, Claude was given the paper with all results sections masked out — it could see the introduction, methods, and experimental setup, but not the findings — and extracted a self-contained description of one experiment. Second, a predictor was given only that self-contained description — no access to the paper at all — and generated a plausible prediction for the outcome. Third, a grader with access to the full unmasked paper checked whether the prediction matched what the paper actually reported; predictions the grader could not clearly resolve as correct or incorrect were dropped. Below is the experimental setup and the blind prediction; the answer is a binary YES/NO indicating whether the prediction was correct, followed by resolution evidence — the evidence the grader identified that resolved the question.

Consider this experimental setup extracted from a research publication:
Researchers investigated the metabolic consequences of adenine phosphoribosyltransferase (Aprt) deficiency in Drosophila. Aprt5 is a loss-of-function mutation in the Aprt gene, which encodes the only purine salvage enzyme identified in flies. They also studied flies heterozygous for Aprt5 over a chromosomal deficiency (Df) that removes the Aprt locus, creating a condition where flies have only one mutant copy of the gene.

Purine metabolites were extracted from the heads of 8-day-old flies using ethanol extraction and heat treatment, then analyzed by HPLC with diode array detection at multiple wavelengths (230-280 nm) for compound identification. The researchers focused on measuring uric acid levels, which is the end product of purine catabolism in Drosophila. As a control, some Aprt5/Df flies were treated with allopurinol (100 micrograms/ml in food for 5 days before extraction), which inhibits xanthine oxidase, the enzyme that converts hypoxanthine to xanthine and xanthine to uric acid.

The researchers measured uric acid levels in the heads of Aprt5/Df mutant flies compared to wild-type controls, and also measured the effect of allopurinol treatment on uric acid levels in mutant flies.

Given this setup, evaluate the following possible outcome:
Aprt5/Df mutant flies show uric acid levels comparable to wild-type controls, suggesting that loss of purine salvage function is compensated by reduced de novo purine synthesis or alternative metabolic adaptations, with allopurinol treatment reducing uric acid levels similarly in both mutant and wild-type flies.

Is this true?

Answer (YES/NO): NO